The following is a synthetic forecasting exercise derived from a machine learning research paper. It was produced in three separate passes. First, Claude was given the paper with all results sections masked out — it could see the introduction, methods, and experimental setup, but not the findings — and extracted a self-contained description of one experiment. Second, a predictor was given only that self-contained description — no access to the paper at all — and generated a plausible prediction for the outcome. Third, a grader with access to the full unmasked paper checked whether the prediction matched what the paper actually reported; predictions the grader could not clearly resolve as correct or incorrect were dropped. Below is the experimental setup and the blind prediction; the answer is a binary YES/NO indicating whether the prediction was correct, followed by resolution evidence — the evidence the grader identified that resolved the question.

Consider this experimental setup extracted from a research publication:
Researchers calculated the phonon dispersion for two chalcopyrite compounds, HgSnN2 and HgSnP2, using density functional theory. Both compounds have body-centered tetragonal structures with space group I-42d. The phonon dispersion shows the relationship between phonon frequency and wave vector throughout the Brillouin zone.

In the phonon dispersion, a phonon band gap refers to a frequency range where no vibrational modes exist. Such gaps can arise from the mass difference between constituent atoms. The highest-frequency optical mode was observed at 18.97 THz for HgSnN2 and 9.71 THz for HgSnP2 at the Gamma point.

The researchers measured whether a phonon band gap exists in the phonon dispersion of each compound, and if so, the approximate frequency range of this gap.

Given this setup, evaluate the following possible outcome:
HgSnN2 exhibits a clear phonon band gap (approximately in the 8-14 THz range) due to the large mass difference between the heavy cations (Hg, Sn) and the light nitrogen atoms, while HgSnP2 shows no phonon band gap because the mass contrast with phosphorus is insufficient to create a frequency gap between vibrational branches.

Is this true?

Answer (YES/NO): NO